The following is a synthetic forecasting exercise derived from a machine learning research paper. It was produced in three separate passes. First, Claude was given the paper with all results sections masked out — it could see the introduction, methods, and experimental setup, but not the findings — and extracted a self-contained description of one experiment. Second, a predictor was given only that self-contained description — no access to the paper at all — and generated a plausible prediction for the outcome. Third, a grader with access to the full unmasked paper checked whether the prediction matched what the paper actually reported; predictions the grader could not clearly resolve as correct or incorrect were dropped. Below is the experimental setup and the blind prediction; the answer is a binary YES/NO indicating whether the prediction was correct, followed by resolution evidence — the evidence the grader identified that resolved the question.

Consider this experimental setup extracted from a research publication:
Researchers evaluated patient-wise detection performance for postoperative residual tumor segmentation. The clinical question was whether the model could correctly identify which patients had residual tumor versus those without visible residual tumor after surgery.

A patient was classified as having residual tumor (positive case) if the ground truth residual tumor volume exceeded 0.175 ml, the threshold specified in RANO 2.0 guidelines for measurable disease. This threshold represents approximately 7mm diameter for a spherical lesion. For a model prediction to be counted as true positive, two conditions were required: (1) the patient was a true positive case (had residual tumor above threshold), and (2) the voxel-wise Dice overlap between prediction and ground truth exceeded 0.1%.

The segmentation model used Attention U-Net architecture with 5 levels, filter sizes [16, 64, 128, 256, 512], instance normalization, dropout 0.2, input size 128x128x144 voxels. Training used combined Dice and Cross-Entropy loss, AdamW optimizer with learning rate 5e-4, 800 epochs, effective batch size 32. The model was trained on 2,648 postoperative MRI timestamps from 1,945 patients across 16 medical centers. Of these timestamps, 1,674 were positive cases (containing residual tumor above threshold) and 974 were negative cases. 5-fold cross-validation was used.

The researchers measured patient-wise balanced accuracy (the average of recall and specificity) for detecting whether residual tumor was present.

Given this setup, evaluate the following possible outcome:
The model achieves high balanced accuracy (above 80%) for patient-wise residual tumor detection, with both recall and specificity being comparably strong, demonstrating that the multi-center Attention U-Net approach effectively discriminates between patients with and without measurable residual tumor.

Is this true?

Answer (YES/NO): NO